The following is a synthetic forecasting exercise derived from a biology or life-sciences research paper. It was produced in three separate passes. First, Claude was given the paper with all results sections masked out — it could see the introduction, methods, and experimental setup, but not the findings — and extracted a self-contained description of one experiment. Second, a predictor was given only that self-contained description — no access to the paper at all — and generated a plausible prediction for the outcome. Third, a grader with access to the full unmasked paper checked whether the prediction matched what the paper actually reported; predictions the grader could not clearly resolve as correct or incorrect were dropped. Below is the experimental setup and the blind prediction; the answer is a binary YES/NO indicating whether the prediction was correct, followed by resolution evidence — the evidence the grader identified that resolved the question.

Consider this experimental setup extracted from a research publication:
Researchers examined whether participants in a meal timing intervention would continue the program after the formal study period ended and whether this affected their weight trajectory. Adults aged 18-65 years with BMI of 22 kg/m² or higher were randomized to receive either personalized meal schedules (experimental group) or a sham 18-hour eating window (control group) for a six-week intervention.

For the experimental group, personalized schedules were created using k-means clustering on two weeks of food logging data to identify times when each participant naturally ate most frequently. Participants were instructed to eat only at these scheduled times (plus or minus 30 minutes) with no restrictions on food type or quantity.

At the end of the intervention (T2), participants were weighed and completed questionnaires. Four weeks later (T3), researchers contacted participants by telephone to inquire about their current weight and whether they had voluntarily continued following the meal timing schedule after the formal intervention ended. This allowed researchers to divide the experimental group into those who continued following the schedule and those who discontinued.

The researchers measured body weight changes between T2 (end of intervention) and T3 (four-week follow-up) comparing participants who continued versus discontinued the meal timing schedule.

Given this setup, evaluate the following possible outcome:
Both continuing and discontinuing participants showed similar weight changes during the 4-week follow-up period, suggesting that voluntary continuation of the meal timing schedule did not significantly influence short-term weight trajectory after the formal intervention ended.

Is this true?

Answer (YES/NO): NO